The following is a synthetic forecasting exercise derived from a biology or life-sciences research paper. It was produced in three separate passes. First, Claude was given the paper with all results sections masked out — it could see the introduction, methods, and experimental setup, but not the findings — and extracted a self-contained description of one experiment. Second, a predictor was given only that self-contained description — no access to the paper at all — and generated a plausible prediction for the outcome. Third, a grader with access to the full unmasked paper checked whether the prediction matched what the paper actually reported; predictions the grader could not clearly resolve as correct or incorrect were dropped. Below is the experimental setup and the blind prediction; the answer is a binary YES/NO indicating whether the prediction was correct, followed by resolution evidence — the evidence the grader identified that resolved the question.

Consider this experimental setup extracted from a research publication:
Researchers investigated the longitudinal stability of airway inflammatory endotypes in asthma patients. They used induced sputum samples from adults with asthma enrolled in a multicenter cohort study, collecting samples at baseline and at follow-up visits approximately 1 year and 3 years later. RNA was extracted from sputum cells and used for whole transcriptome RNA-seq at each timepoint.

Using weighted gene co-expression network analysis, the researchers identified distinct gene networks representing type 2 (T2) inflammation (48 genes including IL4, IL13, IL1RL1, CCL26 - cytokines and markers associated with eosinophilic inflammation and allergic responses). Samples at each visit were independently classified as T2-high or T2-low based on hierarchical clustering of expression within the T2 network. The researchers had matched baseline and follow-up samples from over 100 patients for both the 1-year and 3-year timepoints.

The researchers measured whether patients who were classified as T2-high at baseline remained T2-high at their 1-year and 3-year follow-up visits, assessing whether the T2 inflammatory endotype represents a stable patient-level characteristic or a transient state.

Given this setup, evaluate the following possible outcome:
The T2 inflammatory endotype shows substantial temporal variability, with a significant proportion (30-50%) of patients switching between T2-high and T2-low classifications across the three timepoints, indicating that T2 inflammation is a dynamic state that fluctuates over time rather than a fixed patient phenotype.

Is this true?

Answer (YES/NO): NO